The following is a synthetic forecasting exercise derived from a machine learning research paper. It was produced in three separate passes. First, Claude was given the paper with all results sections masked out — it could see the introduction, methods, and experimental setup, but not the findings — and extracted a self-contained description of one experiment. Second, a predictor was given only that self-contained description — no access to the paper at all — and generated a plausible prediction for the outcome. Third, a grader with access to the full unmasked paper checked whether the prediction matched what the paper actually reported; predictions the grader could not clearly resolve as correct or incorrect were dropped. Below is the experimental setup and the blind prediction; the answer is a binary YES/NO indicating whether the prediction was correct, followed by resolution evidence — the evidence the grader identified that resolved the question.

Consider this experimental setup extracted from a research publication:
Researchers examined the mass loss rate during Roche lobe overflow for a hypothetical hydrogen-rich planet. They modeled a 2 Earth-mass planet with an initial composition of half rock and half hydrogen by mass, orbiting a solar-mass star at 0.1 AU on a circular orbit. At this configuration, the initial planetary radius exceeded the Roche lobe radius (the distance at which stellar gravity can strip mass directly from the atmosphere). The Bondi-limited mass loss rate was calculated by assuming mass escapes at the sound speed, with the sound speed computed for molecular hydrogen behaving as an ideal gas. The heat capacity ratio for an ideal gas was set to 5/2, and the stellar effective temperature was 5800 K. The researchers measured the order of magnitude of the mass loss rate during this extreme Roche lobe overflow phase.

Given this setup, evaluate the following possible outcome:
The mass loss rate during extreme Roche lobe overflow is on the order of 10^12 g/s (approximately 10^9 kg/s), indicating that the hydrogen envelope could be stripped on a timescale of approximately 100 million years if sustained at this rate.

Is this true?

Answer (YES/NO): NO